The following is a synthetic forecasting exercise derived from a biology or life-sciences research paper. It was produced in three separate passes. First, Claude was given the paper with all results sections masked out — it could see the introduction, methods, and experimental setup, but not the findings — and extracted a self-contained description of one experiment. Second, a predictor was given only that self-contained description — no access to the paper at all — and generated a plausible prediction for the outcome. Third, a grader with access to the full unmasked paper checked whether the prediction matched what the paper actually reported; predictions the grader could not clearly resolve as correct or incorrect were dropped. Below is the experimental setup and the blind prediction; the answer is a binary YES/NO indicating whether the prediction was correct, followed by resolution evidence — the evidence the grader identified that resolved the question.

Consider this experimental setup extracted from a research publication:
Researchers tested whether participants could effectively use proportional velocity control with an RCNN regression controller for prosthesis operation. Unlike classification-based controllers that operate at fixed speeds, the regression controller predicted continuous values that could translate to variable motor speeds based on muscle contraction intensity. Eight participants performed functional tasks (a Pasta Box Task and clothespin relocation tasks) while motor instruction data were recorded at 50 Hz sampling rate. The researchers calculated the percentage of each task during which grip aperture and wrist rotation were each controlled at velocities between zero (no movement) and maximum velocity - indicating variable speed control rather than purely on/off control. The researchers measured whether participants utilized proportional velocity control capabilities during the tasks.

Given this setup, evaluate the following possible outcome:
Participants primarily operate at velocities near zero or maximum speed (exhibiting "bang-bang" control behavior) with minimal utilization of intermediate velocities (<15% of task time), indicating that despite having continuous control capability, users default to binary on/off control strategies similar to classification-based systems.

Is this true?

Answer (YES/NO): NO